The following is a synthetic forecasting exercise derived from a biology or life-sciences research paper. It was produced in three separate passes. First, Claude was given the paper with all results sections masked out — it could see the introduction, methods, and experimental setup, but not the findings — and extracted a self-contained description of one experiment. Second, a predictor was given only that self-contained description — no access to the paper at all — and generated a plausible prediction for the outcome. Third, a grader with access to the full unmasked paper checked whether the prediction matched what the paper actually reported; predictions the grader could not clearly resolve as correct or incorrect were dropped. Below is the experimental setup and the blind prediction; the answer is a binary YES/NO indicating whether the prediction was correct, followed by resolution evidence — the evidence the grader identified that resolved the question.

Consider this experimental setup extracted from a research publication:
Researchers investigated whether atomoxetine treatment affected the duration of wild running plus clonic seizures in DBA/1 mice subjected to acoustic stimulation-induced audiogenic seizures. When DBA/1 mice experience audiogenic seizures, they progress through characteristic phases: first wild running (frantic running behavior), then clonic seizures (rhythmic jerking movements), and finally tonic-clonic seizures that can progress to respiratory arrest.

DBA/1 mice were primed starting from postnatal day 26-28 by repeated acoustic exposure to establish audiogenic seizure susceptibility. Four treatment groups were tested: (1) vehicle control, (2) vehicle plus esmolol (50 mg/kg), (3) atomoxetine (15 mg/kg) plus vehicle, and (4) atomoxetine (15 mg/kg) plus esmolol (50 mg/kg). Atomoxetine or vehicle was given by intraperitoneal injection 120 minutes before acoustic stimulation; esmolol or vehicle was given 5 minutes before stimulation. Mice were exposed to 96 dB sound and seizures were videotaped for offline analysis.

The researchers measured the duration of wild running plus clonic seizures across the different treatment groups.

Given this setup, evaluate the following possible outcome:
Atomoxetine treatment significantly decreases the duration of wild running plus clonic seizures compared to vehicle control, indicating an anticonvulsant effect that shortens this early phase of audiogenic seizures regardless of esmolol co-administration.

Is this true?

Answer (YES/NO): NO